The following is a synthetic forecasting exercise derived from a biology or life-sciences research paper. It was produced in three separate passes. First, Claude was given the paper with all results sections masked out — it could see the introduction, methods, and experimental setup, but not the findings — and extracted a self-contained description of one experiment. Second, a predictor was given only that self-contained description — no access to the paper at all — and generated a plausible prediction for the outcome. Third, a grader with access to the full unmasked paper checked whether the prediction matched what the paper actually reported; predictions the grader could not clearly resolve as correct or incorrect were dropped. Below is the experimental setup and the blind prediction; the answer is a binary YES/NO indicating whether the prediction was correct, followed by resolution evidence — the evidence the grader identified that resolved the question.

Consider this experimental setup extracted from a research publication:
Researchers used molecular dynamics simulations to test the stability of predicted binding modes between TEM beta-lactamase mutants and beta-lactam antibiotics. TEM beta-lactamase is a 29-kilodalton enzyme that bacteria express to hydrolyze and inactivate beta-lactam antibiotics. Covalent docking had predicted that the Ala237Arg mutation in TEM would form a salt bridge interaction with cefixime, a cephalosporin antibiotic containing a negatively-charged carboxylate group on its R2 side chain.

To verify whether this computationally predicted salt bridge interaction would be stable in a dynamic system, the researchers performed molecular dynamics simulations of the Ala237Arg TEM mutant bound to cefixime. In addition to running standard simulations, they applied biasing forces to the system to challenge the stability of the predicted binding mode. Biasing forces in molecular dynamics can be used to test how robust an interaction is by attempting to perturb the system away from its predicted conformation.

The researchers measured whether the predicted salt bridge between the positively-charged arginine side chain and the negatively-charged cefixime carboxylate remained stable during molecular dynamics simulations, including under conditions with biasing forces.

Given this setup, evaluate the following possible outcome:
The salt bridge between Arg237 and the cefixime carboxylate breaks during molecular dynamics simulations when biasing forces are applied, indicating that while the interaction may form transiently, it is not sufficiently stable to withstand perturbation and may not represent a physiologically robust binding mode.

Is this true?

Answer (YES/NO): NO